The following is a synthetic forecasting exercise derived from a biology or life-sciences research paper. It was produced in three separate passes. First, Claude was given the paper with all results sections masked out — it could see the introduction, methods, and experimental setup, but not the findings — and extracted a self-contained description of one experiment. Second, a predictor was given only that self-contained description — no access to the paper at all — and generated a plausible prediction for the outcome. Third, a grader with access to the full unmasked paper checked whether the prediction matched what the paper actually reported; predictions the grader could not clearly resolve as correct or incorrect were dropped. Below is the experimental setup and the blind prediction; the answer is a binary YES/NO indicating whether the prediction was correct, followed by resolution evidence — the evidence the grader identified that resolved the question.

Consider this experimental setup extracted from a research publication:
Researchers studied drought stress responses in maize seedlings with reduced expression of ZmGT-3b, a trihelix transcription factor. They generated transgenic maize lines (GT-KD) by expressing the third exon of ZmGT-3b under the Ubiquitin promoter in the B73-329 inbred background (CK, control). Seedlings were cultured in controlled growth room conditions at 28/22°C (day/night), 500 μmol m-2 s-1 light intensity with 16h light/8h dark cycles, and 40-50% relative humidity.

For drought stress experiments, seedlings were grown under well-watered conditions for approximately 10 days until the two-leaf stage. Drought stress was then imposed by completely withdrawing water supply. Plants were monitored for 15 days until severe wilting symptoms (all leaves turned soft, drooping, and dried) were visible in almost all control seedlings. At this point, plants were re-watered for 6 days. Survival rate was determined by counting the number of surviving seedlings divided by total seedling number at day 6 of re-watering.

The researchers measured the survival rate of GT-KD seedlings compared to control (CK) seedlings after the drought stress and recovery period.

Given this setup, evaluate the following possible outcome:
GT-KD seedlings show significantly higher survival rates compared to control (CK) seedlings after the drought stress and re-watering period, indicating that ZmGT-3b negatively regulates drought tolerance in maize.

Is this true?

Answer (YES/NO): YES